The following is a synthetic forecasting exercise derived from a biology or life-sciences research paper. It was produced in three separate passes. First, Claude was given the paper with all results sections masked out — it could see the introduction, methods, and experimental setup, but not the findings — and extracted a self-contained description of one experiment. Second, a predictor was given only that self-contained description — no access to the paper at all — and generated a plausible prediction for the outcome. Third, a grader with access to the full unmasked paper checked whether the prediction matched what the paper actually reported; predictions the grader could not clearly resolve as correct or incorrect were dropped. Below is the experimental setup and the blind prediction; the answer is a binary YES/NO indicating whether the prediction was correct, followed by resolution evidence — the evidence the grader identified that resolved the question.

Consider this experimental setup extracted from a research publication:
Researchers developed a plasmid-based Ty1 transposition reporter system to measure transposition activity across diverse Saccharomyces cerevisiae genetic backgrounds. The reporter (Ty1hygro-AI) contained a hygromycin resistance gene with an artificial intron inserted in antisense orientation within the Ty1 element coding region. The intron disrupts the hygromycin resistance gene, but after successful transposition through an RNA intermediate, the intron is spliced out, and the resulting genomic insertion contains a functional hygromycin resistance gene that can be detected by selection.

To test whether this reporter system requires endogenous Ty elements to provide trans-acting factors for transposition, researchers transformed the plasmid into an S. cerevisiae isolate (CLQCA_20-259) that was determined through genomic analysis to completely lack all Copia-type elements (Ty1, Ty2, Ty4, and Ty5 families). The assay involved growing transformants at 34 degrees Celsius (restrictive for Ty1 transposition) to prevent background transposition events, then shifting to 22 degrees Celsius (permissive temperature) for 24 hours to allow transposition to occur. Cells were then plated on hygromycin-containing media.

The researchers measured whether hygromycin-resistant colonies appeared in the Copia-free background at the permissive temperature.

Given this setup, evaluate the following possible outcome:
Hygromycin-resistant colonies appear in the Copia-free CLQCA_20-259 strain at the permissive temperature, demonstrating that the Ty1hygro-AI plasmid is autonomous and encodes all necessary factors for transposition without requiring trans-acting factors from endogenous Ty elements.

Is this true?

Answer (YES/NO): YES